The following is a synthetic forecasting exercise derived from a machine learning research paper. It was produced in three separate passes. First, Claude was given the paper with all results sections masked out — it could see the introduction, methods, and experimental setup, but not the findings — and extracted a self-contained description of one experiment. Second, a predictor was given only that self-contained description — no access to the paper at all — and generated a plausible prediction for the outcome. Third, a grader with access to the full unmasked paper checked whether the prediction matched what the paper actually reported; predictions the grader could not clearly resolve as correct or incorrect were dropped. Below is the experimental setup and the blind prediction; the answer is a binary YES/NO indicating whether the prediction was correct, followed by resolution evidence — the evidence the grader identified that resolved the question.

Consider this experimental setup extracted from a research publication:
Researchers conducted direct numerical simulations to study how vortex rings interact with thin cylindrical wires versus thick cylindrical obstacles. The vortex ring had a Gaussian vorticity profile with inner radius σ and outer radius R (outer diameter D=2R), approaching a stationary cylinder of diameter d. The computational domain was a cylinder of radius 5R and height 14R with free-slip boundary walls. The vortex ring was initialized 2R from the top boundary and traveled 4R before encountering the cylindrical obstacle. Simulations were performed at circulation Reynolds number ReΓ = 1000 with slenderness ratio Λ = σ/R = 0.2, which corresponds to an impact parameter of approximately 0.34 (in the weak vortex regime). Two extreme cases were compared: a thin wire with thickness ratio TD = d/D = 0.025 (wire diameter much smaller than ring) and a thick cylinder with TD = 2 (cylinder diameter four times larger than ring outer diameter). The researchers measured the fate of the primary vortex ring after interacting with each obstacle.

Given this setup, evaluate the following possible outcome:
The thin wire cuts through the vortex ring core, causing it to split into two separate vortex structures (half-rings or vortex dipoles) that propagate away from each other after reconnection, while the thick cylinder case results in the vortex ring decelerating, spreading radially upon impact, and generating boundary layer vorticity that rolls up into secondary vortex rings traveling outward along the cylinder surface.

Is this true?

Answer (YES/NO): NO